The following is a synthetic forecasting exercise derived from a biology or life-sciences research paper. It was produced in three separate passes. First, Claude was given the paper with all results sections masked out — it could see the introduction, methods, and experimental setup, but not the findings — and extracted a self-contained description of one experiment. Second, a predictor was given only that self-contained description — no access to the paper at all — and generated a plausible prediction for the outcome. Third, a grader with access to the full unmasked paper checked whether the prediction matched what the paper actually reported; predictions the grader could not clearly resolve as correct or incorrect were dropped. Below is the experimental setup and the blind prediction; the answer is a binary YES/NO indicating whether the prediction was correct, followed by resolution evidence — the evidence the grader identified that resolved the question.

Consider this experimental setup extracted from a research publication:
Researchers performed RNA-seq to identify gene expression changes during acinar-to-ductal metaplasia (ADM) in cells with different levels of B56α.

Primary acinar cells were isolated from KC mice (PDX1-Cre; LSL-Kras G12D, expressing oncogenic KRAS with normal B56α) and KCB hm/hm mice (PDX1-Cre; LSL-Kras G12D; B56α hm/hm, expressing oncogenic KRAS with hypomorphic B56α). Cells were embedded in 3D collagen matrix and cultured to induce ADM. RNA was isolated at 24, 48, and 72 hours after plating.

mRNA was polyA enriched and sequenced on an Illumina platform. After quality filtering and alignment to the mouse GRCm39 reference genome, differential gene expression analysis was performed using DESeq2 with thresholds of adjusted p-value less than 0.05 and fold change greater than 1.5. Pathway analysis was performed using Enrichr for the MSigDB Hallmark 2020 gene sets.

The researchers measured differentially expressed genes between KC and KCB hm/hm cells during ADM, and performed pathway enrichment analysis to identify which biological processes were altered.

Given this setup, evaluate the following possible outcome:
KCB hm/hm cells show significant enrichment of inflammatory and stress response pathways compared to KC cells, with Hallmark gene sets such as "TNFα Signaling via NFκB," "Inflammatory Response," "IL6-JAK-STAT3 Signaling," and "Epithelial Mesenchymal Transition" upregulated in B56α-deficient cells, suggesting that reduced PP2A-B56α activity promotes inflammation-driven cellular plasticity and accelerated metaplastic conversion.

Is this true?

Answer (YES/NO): NO